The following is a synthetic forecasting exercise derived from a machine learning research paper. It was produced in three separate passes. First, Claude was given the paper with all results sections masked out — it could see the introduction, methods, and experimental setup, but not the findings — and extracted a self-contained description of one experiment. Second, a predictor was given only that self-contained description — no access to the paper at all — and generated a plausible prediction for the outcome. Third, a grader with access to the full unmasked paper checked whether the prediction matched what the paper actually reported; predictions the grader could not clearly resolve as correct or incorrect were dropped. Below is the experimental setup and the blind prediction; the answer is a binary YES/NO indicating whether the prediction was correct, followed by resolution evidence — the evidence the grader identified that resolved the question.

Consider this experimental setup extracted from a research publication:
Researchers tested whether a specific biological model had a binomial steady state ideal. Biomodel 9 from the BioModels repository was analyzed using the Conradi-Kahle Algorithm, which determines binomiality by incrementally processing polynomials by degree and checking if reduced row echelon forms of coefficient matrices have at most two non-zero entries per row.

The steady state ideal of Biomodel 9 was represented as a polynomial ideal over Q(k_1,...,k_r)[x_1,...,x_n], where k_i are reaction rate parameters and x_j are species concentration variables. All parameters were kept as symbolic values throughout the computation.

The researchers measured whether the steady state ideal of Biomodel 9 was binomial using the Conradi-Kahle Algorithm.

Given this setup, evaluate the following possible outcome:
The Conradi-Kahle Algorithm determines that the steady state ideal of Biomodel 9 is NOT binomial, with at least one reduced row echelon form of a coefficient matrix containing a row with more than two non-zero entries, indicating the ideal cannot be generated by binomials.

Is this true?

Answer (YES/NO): NO